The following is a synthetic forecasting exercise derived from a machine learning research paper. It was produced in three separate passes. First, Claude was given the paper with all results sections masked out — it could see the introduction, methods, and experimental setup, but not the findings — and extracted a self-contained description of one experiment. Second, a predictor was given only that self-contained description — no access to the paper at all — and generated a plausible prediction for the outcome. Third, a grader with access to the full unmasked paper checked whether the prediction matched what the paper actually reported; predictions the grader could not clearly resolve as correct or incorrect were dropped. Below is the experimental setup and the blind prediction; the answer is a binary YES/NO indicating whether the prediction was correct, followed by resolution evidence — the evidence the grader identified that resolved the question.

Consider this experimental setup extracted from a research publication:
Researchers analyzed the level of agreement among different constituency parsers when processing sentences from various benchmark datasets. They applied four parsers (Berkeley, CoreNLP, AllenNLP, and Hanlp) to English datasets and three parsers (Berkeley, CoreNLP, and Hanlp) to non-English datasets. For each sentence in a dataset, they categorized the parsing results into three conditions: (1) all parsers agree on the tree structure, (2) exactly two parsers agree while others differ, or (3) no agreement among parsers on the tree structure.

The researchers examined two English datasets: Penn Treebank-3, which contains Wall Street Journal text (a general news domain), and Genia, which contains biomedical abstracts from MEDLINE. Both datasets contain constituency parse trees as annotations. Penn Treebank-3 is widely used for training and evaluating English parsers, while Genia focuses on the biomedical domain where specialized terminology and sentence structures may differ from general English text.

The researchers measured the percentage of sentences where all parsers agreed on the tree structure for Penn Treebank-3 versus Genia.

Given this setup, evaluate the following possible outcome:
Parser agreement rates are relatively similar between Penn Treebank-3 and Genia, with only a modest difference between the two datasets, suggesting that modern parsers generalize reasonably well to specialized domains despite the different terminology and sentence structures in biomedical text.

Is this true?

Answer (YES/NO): NO